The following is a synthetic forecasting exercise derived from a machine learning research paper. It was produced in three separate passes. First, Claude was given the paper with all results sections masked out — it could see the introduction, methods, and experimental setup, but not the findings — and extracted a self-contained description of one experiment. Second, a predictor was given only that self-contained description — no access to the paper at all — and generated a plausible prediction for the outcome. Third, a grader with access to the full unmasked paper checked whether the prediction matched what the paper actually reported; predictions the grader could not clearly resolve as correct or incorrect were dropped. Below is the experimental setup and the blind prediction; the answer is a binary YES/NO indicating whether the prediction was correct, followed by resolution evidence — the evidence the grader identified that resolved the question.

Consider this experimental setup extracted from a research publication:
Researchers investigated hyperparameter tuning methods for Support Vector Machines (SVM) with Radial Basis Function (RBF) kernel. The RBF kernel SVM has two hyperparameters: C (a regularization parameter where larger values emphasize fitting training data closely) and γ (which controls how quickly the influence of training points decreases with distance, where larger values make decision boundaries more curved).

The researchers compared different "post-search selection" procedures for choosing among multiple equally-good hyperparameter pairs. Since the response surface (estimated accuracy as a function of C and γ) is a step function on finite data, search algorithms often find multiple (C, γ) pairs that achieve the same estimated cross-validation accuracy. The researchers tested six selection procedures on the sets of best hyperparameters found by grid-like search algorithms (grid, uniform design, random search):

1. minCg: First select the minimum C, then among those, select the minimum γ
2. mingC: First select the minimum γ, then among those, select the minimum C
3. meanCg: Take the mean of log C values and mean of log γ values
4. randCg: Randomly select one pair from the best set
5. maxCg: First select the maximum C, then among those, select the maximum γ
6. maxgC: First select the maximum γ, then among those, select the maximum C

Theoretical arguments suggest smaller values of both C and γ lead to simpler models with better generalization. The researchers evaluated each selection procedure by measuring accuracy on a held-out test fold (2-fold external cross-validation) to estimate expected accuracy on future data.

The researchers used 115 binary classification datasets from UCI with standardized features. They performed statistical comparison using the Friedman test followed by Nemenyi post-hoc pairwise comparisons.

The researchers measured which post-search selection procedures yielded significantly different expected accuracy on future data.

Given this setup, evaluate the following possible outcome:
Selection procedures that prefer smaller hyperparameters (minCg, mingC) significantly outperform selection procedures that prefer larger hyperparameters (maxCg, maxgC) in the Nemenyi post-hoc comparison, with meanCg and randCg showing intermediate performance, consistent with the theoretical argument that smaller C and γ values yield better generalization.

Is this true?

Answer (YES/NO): NO